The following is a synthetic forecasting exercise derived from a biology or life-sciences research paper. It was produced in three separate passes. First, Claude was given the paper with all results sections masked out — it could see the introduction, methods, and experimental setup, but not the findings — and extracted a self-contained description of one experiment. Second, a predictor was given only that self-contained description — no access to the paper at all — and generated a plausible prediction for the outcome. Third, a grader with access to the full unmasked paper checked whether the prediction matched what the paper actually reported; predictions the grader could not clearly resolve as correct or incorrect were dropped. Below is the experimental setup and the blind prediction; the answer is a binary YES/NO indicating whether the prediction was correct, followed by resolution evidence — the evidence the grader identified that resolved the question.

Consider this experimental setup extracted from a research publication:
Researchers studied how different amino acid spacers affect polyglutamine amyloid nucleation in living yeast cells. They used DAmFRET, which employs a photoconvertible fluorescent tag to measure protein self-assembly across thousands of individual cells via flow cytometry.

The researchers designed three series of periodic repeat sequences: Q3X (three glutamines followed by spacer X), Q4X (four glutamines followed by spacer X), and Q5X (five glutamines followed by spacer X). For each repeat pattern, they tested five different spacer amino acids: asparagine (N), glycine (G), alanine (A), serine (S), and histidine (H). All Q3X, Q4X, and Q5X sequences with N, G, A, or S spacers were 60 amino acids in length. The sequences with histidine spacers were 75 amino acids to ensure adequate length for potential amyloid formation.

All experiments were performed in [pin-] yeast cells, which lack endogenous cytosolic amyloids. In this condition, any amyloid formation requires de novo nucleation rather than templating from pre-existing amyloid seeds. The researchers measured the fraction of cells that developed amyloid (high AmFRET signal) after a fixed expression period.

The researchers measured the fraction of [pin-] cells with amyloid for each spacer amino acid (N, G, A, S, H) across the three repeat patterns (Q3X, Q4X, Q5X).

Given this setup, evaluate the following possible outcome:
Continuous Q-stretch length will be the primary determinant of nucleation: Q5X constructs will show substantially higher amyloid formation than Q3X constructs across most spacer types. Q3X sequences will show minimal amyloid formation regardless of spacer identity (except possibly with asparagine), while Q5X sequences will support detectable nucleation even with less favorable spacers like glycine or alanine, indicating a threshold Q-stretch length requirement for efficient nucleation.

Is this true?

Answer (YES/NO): NO